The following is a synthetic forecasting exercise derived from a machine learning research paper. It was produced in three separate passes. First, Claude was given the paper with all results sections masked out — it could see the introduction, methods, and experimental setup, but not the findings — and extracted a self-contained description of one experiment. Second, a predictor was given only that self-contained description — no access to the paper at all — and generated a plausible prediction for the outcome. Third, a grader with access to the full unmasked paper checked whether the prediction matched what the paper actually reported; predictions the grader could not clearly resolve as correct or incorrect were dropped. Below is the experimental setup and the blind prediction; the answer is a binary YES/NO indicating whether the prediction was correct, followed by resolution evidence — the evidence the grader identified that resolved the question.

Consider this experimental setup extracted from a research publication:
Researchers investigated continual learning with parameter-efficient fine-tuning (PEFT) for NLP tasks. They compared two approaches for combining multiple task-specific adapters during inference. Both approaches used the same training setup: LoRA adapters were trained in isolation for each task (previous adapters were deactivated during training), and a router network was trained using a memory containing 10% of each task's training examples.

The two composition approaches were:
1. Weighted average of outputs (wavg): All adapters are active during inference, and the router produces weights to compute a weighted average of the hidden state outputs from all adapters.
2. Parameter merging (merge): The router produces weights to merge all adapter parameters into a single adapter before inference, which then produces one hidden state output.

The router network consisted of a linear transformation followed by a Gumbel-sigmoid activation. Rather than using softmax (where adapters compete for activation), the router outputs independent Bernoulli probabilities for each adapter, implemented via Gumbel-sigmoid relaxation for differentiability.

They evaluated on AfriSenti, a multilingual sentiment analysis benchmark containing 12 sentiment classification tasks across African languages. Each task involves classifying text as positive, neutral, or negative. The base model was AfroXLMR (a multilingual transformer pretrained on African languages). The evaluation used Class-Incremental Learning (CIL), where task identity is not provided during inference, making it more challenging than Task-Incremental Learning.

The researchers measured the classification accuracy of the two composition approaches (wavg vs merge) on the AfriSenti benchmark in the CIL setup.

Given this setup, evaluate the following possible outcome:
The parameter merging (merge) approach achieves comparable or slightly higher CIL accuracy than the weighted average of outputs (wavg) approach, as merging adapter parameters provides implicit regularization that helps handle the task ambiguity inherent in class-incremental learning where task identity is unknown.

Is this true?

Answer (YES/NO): NO